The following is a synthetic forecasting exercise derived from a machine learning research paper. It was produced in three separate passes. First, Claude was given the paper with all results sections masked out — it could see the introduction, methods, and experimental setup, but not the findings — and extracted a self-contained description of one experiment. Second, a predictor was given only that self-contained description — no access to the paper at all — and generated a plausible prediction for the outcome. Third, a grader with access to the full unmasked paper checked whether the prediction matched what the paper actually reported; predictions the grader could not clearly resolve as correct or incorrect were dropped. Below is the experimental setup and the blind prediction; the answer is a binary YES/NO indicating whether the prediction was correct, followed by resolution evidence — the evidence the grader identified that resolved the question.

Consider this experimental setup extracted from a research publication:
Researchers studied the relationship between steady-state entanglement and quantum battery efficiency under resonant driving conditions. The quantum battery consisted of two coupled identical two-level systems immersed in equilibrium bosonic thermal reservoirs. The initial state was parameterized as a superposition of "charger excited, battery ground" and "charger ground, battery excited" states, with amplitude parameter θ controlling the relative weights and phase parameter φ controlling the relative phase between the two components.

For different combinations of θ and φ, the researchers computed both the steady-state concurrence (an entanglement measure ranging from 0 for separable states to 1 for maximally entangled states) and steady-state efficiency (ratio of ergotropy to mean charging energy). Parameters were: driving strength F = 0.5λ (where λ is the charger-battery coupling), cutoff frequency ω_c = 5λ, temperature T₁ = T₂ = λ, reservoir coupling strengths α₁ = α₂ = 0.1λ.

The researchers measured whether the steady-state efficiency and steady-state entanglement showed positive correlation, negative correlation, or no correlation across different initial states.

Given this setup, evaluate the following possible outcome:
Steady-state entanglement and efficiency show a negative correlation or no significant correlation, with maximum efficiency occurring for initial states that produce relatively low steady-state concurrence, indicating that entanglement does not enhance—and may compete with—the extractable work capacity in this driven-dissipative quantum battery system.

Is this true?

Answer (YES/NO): NO